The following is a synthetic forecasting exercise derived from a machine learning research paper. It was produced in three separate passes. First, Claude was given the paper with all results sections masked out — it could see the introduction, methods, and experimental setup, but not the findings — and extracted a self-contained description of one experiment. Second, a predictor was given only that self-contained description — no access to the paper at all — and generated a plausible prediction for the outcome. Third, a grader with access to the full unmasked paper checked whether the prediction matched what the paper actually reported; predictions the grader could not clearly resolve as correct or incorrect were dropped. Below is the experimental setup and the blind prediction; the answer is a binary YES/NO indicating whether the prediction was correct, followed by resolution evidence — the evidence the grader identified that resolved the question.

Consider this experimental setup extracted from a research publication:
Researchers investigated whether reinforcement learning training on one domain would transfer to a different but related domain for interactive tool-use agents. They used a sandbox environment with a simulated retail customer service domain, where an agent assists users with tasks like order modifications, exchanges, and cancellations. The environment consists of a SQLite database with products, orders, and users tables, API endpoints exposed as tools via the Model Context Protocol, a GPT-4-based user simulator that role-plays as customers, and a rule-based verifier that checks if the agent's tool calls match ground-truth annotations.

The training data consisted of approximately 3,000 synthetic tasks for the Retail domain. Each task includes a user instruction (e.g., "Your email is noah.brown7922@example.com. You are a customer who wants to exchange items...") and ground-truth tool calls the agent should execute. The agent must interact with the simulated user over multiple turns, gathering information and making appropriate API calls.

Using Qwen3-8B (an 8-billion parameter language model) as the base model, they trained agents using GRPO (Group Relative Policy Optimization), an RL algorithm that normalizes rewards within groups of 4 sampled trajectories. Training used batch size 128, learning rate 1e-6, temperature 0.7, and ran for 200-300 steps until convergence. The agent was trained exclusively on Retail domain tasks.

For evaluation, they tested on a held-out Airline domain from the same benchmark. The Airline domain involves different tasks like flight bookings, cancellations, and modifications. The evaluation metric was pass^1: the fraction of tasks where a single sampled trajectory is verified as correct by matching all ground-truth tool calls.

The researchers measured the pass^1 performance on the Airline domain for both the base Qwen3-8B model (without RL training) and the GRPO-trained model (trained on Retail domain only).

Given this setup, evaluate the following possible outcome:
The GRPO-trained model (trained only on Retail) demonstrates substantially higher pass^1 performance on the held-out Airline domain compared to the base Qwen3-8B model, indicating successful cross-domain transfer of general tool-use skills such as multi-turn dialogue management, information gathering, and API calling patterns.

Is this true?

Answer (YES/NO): NO